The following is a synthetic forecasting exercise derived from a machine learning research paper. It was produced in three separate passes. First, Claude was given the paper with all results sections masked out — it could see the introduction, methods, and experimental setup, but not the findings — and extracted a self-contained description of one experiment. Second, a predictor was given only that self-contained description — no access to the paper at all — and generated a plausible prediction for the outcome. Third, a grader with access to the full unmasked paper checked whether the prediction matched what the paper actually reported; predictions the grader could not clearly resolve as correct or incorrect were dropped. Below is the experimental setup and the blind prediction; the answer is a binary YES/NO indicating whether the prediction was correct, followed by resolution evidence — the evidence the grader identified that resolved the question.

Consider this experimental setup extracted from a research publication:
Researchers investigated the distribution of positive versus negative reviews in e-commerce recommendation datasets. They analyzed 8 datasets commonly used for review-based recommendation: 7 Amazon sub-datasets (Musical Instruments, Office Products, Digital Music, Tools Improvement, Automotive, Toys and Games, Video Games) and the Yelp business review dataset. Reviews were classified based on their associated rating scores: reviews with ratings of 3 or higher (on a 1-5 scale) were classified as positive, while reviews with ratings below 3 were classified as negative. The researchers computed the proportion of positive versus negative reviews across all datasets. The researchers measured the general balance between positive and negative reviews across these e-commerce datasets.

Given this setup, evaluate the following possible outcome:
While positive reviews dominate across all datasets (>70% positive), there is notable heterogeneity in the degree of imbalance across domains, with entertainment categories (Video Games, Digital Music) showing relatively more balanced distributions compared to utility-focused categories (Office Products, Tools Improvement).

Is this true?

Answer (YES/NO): NO